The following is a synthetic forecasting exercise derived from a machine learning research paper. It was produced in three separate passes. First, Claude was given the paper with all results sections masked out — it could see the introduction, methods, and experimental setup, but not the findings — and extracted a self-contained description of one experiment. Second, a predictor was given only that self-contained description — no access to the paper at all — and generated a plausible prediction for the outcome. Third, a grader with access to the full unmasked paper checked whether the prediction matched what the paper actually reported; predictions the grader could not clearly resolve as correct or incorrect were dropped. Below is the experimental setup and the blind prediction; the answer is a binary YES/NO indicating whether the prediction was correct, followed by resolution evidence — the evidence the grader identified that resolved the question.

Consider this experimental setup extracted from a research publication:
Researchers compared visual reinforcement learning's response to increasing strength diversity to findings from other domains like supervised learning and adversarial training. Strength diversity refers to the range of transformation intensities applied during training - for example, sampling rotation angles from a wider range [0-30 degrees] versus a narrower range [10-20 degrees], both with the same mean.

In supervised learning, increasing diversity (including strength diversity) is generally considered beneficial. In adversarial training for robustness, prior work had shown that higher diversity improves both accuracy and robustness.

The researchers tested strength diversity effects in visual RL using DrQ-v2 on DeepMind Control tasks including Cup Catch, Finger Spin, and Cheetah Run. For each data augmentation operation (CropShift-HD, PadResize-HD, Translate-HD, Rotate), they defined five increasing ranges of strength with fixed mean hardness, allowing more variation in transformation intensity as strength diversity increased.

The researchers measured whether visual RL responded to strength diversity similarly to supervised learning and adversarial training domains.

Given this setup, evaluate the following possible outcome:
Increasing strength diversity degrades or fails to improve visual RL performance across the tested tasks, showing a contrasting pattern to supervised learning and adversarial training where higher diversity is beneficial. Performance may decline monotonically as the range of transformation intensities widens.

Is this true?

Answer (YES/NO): NO